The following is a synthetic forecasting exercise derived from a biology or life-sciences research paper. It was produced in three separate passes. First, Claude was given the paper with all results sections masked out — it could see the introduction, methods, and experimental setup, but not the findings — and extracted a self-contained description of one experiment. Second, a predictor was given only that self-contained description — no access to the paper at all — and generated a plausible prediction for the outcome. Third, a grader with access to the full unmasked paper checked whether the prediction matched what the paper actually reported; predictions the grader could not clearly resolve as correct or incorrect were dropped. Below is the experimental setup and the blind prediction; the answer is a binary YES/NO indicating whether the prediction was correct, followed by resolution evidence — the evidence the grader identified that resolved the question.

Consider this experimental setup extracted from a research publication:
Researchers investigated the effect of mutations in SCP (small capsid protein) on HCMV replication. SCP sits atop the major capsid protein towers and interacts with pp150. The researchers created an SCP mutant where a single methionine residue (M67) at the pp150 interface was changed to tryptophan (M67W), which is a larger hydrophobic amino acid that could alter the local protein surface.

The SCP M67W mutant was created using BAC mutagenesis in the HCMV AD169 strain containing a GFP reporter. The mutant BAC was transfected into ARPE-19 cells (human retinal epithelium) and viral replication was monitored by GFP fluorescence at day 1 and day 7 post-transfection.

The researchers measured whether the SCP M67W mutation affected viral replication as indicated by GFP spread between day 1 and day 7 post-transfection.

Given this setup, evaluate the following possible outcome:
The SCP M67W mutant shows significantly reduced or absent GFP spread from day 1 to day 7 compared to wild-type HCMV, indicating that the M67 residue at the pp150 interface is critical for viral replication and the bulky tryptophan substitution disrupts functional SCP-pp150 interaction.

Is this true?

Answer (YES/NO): YES